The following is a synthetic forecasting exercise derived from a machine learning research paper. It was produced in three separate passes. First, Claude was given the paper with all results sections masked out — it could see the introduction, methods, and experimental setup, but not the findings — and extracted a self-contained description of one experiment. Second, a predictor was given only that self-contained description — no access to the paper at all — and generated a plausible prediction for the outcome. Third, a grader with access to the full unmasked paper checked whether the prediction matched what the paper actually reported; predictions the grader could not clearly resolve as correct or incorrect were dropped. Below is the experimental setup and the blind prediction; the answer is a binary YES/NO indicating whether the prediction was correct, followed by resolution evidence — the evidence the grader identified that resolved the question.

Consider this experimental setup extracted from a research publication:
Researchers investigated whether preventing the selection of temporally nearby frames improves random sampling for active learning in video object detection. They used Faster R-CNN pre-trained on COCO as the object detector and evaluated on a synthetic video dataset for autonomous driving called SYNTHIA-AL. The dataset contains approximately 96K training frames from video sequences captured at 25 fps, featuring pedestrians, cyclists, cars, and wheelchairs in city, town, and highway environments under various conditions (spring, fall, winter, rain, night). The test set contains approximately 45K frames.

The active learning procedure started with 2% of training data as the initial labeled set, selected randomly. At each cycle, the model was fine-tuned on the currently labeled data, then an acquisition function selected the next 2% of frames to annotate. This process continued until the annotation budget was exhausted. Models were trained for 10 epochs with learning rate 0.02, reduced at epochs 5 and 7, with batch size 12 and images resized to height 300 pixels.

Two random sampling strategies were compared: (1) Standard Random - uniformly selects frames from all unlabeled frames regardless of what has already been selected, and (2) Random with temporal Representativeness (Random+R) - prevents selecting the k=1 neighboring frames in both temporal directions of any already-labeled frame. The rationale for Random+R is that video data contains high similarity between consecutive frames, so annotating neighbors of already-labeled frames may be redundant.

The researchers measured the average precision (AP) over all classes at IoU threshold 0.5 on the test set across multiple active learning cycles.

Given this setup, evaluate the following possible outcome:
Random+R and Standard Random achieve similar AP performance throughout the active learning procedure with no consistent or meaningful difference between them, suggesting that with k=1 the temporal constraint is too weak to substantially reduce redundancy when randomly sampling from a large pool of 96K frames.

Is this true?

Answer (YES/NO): NO